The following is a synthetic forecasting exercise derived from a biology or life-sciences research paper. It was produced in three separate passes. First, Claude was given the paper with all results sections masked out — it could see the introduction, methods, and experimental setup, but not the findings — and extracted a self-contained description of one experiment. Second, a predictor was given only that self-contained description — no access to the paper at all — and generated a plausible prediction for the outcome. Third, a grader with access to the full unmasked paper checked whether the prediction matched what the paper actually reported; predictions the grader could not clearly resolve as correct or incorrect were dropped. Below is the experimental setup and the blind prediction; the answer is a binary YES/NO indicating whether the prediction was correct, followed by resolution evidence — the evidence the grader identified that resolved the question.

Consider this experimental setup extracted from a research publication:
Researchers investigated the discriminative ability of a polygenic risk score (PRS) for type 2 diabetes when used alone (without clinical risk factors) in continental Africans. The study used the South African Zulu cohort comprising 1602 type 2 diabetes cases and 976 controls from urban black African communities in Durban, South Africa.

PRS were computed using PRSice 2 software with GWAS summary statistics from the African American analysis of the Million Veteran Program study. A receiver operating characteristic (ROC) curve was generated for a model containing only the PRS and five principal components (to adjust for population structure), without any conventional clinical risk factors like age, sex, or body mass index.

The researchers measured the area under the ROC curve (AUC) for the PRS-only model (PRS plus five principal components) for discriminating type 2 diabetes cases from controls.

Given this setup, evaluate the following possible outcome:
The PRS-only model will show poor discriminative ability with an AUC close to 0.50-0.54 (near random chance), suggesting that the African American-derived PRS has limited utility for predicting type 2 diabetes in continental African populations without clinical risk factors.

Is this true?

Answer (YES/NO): NO